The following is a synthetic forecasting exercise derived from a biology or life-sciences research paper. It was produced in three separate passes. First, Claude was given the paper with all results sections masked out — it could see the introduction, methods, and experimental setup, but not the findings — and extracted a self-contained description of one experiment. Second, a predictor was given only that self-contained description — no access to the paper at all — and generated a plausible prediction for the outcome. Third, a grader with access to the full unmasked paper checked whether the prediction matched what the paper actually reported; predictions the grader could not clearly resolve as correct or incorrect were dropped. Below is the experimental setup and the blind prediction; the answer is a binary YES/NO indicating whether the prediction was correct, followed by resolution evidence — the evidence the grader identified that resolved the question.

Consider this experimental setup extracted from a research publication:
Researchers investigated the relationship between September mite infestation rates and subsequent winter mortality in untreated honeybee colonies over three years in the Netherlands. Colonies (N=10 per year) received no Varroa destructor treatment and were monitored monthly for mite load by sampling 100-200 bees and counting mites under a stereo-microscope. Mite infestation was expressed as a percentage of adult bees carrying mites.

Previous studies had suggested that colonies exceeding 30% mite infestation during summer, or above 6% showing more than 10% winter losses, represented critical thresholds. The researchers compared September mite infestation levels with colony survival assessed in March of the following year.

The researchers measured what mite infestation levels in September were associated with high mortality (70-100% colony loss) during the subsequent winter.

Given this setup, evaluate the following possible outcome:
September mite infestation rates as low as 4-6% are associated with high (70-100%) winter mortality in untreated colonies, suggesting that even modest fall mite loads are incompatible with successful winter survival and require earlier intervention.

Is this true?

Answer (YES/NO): NO